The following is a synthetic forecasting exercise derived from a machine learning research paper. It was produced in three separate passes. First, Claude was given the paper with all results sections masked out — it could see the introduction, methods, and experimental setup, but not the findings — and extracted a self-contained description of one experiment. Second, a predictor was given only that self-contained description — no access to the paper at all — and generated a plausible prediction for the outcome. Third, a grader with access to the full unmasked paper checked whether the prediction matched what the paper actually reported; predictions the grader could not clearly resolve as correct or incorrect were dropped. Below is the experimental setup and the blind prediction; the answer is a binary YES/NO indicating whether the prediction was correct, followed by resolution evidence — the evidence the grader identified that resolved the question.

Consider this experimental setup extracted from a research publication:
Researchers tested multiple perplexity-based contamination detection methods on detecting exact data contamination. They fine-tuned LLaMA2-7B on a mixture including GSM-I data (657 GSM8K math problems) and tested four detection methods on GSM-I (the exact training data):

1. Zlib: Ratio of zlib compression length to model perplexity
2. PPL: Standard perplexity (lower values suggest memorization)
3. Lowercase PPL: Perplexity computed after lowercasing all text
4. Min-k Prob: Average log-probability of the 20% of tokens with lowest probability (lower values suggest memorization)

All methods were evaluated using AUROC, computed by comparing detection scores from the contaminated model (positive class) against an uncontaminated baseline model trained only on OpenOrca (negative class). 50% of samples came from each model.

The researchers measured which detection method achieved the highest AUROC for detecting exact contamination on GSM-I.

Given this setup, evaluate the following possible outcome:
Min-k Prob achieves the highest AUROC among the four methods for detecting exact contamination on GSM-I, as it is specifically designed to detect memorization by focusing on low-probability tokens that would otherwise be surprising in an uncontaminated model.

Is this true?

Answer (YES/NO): YES